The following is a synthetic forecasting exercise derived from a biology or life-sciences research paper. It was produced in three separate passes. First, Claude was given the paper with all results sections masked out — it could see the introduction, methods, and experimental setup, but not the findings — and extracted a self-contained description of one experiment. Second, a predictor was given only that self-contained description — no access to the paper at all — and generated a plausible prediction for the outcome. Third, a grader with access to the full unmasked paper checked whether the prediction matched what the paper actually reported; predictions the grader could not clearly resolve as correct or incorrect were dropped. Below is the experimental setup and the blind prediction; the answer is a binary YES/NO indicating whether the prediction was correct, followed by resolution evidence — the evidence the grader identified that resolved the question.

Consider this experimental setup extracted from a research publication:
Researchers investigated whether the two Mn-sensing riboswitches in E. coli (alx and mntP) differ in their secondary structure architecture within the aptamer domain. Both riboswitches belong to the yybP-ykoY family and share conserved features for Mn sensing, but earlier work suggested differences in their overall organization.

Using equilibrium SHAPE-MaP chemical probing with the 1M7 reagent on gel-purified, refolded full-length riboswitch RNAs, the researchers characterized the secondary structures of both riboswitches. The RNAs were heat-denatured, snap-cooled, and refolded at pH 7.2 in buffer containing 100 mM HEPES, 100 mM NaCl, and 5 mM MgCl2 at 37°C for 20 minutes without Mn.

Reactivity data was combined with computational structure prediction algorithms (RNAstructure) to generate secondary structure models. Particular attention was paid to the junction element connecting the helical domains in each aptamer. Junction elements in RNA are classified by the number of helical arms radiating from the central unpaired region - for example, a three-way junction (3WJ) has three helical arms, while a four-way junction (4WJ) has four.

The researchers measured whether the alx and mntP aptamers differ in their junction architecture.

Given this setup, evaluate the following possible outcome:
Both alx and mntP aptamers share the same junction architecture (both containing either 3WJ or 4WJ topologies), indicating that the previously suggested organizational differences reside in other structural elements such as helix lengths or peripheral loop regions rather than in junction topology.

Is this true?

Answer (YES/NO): NO